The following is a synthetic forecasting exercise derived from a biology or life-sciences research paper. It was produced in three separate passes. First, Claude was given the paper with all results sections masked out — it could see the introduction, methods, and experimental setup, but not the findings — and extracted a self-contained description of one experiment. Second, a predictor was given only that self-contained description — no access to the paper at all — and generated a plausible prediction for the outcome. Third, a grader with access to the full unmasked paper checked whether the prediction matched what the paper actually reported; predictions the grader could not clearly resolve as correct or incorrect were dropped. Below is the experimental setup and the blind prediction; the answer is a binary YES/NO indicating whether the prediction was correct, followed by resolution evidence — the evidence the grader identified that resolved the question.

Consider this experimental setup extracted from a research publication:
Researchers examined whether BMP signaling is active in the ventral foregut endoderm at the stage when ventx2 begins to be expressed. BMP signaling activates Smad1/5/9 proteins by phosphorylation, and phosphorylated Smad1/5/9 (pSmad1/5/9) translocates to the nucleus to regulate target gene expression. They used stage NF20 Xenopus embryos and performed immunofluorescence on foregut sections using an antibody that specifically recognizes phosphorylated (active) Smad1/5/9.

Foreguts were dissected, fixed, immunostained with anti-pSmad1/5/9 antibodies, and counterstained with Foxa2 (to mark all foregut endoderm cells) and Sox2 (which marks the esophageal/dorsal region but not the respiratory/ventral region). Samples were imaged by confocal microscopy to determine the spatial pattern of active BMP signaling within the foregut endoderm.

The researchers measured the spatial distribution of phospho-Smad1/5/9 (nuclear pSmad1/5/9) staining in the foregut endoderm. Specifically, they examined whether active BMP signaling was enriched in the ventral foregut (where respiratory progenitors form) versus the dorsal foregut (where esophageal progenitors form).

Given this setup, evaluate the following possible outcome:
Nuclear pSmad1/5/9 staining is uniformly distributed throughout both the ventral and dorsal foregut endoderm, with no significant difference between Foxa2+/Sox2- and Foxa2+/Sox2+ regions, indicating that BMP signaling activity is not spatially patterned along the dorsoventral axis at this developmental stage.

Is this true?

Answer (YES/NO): NO